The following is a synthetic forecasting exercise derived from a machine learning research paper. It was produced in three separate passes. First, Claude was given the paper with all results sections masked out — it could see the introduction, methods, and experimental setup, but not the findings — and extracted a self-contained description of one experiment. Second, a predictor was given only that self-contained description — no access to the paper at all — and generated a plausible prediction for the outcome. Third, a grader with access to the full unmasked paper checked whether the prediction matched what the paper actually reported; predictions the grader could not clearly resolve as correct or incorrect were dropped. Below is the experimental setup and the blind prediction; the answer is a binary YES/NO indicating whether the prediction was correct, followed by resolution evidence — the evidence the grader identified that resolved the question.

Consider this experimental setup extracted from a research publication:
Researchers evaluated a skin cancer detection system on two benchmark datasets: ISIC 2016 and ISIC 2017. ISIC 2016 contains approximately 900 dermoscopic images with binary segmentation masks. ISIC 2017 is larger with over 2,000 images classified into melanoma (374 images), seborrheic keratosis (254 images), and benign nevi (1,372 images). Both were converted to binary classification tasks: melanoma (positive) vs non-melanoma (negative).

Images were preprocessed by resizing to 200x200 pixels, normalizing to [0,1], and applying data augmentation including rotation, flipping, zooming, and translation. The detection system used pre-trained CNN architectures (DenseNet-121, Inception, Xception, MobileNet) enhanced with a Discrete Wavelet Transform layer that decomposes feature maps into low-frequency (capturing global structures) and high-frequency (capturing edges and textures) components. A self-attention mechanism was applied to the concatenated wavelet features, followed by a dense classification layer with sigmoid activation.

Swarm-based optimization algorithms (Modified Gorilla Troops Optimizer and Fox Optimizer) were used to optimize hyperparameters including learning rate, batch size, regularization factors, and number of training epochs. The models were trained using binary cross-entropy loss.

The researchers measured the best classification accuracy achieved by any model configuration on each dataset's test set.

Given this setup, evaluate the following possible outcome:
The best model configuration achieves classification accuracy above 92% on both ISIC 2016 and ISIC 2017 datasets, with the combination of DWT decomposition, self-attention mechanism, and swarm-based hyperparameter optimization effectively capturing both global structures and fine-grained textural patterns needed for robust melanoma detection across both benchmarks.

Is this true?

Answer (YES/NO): YES